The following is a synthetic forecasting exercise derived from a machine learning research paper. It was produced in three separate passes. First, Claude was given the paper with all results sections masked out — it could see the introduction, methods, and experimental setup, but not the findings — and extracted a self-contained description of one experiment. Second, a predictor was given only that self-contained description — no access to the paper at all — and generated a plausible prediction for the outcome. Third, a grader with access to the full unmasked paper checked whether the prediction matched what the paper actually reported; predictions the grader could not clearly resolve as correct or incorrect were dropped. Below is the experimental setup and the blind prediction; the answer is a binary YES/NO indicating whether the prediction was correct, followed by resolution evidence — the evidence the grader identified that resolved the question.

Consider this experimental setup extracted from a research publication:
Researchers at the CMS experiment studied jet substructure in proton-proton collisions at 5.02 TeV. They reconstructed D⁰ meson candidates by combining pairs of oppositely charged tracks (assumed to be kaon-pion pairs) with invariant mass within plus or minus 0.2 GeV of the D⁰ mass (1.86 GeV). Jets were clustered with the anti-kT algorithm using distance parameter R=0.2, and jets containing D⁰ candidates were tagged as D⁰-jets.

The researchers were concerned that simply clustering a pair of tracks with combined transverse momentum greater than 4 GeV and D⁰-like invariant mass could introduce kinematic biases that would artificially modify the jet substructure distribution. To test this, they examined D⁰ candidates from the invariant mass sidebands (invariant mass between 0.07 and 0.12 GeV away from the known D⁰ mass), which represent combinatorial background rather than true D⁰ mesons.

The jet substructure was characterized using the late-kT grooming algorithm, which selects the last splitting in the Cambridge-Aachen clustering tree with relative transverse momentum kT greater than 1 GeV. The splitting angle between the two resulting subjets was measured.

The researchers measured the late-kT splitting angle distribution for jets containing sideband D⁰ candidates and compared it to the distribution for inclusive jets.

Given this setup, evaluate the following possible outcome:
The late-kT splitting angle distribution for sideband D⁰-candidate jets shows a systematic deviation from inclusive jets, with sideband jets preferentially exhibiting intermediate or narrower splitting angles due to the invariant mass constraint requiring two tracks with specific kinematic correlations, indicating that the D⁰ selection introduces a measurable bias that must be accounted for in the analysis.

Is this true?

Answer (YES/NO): NO